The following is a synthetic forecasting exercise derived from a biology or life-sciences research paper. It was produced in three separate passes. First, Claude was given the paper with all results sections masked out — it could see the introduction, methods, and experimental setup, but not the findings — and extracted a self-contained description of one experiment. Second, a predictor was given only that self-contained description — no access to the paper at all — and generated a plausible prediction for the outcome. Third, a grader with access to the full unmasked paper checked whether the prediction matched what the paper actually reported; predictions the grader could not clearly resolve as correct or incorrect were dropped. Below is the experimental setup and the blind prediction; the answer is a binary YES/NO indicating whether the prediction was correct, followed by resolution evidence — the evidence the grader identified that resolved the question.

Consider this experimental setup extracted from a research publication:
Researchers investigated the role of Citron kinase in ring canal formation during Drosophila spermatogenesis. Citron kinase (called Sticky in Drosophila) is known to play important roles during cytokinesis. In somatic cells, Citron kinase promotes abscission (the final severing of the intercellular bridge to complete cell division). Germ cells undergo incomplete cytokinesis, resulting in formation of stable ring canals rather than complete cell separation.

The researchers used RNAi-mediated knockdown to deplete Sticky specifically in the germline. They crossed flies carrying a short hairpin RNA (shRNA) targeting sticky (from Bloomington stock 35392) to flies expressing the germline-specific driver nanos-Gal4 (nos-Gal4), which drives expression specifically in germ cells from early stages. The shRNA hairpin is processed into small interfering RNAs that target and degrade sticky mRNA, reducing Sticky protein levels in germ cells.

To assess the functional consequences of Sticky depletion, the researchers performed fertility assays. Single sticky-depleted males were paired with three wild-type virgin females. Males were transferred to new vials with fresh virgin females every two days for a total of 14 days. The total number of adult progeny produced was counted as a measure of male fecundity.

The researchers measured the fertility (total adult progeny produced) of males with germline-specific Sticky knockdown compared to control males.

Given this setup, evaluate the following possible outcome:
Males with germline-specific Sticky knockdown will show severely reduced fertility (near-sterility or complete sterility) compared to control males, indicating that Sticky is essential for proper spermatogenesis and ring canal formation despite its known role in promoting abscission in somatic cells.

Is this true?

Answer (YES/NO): NO